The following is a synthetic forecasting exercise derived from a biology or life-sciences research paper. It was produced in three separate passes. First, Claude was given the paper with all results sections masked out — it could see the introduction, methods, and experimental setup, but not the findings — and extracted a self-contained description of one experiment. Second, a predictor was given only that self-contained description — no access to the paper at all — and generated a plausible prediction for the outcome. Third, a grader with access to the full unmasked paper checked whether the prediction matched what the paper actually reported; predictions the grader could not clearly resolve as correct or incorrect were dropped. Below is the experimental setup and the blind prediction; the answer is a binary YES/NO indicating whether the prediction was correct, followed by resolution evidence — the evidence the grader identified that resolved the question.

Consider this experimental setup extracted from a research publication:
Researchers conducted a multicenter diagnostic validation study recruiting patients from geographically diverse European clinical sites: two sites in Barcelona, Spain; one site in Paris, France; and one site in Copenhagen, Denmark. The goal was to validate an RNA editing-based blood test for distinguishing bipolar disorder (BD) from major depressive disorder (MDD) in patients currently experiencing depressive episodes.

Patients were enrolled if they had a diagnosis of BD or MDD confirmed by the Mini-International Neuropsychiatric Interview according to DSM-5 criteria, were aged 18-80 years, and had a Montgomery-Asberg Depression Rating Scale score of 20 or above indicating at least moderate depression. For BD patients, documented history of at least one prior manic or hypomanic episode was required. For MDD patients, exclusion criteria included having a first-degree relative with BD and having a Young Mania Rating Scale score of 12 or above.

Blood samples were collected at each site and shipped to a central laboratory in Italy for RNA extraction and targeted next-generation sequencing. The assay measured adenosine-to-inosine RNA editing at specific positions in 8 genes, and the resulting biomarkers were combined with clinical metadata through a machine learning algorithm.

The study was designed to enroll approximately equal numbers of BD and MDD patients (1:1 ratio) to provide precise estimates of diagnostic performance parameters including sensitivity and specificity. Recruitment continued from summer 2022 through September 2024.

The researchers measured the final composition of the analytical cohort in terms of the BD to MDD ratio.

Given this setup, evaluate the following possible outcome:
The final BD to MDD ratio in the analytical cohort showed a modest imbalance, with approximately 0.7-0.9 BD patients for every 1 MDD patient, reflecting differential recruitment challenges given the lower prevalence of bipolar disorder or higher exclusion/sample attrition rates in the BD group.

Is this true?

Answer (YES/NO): NO